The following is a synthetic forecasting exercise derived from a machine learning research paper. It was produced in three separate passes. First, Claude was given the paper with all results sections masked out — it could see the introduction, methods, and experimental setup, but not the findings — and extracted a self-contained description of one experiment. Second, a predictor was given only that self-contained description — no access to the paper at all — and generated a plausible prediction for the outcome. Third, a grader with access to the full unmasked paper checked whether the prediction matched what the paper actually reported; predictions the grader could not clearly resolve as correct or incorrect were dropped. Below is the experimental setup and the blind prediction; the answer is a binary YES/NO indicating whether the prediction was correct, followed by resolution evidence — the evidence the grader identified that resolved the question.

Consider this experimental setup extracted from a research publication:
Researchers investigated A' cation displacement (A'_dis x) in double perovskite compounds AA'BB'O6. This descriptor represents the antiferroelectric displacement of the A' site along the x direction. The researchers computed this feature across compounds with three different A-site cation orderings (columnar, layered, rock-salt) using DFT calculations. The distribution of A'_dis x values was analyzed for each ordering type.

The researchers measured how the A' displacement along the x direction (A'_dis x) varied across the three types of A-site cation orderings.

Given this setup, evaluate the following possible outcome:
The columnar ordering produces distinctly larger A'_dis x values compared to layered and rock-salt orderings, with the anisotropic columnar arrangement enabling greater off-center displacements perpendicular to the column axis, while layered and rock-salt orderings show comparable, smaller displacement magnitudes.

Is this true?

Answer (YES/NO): NO